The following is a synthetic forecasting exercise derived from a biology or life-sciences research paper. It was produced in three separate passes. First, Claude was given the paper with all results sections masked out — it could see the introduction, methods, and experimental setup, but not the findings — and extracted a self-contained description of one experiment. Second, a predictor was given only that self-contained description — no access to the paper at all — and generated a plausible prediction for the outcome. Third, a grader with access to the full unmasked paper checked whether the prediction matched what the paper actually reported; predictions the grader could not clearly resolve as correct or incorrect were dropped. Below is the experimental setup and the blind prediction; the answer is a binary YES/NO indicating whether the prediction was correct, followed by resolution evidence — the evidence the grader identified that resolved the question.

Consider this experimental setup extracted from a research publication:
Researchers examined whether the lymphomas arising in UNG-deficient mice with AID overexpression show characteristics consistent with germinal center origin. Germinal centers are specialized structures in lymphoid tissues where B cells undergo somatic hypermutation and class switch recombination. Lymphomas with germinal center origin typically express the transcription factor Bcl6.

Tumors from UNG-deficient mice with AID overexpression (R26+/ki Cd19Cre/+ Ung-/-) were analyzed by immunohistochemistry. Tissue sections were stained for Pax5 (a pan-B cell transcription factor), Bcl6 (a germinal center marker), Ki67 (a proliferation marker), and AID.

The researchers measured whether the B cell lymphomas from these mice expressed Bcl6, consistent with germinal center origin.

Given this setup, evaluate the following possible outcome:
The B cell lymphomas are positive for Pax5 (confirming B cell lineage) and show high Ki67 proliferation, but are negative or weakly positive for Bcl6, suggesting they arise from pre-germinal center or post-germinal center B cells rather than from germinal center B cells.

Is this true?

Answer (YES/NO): NO